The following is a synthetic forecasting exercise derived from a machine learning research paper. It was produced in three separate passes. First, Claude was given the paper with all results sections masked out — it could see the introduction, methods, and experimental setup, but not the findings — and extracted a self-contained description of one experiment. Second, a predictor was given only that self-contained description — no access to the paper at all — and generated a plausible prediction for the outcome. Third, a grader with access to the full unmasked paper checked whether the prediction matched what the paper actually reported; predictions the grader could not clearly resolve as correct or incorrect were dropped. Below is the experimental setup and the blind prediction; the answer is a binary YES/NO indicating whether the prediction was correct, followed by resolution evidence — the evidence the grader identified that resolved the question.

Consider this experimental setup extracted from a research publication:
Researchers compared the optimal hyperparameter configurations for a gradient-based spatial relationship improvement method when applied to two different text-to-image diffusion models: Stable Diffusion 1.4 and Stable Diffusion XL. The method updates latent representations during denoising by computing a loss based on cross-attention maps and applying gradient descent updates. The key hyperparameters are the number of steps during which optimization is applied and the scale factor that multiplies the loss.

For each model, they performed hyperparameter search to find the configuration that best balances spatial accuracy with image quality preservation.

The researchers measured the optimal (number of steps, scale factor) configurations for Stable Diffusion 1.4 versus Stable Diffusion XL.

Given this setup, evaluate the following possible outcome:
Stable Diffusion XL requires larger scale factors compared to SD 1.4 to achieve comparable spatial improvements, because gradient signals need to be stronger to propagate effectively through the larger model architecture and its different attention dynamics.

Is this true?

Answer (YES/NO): YES